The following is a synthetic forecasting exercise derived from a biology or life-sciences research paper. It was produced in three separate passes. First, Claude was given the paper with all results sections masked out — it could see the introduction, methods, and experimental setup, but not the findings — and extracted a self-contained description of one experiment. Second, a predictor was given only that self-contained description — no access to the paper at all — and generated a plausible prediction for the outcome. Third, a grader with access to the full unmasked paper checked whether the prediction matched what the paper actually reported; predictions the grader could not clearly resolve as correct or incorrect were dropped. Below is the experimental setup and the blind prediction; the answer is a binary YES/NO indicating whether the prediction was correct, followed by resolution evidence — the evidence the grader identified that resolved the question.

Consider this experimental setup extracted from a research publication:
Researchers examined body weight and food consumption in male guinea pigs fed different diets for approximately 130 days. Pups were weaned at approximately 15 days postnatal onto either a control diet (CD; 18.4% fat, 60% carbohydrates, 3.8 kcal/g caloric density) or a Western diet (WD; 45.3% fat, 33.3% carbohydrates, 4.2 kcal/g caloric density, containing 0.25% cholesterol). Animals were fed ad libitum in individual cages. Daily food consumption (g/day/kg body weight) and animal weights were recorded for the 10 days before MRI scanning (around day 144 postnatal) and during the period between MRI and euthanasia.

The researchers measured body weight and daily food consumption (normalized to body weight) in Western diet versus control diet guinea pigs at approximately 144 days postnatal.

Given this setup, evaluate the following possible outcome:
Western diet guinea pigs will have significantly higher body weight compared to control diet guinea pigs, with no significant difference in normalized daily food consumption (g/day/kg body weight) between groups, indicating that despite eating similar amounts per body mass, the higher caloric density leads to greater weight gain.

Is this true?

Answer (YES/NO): NO